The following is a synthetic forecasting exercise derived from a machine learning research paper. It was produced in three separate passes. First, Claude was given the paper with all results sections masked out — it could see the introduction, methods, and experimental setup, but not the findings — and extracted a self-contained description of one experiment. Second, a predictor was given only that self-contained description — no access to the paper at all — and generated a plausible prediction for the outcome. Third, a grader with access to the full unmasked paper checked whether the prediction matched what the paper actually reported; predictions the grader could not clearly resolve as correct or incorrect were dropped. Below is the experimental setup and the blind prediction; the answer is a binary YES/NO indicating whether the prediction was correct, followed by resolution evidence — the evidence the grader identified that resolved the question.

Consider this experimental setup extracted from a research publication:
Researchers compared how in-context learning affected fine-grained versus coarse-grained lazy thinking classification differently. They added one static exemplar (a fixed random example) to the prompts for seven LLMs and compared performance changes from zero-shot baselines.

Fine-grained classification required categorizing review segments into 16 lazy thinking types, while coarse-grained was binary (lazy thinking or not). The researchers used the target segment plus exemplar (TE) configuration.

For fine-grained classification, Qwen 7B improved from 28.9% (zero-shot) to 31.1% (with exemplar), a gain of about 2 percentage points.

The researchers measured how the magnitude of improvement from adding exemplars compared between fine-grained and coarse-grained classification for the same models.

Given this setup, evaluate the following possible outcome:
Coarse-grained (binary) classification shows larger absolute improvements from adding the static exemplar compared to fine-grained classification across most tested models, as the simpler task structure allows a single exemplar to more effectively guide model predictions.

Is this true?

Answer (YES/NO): YES